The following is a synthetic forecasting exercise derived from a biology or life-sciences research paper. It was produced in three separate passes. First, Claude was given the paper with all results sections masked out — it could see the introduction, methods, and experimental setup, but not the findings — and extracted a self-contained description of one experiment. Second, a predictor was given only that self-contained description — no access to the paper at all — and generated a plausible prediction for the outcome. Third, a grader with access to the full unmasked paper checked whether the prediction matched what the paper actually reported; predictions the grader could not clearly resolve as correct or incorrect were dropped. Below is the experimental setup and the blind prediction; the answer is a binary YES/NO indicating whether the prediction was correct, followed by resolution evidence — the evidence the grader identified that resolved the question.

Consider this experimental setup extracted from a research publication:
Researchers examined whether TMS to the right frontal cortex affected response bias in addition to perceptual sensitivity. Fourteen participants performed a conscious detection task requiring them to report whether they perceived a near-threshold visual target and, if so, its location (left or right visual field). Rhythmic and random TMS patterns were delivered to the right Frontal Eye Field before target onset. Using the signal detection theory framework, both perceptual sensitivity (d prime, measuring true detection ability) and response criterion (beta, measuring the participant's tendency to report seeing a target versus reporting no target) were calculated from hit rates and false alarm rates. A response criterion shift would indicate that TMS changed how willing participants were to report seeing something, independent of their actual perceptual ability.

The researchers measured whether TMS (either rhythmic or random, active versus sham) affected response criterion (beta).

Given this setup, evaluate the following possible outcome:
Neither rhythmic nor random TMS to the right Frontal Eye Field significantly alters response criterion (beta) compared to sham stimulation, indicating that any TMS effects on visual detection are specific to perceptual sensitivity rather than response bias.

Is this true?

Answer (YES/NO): YES